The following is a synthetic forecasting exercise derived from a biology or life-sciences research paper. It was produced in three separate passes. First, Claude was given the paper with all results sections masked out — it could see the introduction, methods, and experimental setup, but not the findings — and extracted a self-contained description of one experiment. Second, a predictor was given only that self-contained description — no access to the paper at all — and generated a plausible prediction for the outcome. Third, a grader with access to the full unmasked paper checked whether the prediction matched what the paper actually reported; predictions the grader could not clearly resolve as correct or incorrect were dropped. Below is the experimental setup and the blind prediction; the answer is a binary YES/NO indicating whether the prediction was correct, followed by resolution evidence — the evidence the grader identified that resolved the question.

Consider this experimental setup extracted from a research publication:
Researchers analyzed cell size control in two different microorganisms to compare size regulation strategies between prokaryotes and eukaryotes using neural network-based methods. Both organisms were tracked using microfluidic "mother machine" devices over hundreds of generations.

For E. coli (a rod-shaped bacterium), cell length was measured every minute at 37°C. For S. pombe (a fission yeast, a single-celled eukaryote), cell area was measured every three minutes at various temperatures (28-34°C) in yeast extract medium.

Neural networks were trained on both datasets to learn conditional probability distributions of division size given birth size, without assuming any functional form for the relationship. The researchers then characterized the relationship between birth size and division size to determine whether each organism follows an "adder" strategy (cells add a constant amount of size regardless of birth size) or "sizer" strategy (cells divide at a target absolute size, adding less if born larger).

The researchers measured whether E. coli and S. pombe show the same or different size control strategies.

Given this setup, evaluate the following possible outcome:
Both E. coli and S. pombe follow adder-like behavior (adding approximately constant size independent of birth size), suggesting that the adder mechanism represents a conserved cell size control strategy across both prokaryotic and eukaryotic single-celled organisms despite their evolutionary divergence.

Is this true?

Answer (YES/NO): NO